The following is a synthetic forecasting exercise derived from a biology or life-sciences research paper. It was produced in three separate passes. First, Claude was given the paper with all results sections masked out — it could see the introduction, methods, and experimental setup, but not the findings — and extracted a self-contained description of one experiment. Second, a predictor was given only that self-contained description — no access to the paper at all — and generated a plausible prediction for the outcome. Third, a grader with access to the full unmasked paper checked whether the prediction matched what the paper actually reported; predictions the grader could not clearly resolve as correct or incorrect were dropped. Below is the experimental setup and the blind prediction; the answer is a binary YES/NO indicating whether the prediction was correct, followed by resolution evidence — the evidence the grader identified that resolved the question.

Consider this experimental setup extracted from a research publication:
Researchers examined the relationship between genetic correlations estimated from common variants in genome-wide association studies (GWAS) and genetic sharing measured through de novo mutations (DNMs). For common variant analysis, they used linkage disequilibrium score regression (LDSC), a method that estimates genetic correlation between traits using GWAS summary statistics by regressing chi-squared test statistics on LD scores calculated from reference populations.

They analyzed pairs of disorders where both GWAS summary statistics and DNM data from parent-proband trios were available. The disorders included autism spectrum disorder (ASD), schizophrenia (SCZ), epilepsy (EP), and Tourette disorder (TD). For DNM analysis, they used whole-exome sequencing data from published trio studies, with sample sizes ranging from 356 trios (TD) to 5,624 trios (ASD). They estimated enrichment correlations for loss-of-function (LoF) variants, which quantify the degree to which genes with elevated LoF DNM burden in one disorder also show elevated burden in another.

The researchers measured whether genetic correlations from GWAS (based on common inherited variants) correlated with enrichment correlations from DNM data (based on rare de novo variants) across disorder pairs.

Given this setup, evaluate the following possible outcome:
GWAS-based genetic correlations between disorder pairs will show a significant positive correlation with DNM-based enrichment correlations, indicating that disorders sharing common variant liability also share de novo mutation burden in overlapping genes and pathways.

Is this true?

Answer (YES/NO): YES